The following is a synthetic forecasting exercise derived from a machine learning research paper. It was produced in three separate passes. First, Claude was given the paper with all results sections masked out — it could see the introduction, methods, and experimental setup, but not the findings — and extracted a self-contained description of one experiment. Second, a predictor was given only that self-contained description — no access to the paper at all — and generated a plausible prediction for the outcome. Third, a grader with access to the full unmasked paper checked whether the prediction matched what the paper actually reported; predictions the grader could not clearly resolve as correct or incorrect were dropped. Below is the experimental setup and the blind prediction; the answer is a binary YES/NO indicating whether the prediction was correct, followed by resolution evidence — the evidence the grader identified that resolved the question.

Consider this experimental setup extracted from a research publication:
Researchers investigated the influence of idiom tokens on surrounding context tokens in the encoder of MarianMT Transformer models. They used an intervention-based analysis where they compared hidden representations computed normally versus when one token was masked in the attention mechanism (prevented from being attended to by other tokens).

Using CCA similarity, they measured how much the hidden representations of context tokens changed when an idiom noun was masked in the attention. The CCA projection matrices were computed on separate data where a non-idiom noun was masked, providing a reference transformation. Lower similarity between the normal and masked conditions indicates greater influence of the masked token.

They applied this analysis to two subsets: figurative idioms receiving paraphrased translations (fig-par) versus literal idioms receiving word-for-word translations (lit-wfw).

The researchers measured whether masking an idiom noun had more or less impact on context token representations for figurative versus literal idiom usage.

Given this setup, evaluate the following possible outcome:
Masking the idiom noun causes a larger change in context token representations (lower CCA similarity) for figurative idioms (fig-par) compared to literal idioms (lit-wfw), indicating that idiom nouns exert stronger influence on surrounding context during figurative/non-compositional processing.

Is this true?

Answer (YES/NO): NO